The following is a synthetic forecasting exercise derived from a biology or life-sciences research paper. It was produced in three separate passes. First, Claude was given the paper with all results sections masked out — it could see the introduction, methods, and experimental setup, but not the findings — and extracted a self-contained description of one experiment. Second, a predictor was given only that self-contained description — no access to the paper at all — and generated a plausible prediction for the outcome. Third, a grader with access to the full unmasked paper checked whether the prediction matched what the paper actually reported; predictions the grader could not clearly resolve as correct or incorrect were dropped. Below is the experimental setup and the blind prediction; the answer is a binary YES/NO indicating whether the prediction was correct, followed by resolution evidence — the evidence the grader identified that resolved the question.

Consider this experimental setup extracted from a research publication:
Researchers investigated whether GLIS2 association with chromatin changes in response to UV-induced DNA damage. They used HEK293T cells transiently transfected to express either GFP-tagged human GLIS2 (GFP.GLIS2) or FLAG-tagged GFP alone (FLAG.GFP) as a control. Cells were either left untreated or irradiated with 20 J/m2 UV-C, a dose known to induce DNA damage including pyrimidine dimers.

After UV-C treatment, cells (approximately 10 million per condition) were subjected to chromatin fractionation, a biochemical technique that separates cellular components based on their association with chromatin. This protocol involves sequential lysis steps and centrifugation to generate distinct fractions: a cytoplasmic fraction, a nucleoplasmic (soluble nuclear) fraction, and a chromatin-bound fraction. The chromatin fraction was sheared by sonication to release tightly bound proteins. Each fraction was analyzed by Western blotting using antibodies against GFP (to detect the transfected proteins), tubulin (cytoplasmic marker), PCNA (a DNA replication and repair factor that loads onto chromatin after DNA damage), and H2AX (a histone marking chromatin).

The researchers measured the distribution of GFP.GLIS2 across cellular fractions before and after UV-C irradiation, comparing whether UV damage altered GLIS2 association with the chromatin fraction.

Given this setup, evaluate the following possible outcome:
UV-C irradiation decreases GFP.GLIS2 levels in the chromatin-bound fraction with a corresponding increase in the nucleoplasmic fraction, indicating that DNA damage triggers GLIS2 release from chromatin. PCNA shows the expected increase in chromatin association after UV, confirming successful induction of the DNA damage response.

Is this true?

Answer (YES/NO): NO